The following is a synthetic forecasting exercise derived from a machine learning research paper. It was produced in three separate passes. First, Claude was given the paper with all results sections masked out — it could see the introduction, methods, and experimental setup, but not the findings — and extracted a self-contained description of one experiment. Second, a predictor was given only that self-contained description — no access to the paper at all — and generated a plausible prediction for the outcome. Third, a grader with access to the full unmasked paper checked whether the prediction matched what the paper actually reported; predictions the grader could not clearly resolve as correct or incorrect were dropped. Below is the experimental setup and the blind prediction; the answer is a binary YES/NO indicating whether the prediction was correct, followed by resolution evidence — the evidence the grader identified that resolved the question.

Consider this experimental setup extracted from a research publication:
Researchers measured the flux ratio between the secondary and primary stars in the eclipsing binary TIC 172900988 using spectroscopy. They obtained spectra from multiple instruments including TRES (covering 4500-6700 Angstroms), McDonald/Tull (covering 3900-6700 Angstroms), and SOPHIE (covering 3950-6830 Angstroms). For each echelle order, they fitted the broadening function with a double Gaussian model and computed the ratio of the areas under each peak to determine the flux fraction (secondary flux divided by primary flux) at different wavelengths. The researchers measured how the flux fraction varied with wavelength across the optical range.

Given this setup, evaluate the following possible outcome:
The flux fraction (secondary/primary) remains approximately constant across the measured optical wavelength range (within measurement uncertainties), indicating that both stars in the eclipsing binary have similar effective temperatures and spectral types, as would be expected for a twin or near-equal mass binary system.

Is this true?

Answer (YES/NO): YES